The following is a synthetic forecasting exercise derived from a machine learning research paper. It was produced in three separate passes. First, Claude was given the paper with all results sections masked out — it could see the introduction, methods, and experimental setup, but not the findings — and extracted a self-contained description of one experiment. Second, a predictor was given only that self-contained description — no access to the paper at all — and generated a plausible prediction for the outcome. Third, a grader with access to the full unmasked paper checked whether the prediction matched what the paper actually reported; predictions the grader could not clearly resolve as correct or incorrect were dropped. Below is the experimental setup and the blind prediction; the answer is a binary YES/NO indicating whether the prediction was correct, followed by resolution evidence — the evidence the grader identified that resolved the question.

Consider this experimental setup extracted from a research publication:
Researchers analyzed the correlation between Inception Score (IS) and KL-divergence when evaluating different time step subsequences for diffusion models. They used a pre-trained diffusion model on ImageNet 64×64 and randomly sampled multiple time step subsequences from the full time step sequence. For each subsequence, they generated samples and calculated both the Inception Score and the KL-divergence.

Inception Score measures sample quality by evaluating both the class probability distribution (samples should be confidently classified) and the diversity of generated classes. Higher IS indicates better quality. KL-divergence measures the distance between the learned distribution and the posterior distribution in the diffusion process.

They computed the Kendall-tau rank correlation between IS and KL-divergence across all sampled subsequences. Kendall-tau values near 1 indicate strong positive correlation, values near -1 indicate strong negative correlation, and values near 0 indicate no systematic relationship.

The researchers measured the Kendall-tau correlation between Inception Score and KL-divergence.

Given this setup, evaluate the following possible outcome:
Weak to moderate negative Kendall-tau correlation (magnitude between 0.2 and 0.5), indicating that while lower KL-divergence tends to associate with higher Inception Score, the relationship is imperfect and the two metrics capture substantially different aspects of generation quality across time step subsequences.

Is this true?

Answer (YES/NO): NO